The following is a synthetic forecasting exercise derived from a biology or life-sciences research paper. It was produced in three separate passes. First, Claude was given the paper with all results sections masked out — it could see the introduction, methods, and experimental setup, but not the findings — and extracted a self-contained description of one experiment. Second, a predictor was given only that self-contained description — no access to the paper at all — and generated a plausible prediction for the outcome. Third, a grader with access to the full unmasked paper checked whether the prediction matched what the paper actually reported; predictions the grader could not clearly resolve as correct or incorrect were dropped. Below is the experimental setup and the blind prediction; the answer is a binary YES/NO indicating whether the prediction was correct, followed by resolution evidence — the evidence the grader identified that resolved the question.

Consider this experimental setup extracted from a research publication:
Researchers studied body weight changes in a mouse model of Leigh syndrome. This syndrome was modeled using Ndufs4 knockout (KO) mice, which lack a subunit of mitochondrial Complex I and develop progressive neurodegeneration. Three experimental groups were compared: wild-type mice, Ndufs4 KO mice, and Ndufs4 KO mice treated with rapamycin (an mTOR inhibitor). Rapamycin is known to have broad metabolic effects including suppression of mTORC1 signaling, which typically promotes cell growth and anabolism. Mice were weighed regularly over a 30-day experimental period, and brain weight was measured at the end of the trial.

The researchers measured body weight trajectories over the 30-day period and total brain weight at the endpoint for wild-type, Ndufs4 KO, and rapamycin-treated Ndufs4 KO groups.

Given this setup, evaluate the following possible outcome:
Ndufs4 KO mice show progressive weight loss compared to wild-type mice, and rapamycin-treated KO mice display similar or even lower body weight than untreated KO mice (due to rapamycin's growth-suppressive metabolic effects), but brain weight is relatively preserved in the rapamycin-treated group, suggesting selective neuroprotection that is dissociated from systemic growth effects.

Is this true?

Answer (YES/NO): NO